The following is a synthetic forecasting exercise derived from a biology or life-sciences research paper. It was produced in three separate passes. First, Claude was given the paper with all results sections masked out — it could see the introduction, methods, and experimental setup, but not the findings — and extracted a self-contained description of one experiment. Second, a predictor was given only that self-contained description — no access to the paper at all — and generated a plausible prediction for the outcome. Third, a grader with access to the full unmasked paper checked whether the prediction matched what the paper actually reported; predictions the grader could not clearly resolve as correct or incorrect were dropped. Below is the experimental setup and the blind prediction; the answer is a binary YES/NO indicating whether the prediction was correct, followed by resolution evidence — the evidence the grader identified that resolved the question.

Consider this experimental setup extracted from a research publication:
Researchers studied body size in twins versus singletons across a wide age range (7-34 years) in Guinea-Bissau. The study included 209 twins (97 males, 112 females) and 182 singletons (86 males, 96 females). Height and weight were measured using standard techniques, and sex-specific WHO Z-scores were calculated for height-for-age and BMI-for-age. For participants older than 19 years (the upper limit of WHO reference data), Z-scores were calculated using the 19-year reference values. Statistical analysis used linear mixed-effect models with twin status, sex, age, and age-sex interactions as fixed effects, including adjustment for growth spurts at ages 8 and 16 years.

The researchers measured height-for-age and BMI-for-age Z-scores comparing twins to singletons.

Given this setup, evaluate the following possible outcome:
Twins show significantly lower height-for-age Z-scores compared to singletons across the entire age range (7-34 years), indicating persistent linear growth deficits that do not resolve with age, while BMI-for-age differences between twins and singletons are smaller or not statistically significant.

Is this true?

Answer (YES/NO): NO